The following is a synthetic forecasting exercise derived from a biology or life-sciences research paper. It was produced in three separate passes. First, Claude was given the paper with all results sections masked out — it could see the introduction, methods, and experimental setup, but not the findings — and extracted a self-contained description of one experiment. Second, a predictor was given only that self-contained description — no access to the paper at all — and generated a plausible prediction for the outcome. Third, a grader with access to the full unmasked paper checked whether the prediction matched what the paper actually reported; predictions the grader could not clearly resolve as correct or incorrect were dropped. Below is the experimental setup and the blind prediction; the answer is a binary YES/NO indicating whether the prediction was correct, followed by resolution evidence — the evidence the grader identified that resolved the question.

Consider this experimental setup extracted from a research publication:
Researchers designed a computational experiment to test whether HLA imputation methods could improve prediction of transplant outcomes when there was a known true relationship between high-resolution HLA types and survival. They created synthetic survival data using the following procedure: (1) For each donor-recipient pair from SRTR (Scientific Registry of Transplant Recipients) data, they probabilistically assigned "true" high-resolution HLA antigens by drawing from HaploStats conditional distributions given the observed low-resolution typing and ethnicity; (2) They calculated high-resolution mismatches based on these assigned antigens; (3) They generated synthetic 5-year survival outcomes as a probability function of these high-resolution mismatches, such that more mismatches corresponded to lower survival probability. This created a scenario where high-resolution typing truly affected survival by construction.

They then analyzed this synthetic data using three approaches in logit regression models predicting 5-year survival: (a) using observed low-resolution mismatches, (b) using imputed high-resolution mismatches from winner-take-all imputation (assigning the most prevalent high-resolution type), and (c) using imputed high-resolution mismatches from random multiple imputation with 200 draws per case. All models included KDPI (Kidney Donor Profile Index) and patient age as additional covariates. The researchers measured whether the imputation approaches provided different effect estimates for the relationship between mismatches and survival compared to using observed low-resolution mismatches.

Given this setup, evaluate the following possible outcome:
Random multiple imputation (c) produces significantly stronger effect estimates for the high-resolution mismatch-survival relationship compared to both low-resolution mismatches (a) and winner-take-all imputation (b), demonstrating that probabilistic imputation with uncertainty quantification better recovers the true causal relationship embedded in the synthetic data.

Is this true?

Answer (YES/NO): NO